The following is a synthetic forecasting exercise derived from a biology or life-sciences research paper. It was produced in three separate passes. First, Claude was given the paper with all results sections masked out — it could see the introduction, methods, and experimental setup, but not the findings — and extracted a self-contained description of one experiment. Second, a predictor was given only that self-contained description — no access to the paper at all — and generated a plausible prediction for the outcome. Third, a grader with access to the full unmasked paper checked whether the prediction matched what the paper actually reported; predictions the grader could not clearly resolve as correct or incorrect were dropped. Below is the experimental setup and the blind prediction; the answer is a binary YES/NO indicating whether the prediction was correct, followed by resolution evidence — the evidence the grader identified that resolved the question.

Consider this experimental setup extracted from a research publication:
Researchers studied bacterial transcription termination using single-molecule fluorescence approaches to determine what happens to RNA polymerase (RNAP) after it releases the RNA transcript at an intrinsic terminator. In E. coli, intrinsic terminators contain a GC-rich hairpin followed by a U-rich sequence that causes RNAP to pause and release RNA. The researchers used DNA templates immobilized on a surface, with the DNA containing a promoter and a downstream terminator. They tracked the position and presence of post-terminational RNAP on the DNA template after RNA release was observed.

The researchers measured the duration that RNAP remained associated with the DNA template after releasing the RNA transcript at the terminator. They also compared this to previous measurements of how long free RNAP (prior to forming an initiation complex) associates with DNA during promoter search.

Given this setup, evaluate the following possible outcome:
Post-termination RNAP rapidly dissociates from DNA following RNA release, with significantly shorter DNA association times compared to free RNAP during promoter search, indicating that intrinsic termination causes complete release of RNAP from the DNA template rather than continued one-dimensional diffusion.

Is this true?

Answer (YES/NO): NO